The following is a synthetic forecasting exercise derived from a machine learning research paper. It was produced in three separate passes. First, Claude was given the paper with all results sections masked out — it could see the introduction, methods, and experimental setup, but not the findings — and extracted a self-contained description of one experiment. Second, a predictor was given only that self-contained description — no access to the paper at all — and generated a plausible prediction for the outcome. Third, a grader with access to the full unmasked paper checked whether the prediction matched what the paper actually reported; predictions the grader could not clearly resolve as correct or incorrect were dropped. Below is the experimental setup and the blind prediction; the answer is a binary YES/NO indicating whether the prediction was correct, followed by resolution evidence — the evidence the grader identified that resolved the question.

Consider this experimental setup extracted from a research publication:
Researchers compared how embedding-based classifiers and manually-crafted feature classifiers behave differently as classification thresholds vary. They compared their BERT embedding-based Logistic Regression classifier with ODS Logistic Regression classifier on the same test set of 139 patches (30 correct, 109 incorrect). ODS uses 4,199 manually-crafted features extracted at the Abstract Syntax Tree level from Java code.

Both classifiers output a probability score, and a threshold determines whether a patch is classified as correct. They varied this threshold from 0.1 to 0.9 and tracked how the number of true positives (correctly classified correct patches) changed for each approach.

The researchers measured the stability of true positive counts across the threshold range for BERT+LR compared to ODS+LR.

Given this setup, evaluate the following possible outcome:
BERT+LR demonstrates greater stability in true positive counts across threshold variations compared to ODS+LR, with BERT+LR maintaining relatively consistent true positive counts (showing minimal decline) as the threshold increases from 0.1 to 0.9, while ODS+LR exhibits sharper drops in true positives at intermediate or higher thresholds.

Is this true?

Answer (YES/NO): NO